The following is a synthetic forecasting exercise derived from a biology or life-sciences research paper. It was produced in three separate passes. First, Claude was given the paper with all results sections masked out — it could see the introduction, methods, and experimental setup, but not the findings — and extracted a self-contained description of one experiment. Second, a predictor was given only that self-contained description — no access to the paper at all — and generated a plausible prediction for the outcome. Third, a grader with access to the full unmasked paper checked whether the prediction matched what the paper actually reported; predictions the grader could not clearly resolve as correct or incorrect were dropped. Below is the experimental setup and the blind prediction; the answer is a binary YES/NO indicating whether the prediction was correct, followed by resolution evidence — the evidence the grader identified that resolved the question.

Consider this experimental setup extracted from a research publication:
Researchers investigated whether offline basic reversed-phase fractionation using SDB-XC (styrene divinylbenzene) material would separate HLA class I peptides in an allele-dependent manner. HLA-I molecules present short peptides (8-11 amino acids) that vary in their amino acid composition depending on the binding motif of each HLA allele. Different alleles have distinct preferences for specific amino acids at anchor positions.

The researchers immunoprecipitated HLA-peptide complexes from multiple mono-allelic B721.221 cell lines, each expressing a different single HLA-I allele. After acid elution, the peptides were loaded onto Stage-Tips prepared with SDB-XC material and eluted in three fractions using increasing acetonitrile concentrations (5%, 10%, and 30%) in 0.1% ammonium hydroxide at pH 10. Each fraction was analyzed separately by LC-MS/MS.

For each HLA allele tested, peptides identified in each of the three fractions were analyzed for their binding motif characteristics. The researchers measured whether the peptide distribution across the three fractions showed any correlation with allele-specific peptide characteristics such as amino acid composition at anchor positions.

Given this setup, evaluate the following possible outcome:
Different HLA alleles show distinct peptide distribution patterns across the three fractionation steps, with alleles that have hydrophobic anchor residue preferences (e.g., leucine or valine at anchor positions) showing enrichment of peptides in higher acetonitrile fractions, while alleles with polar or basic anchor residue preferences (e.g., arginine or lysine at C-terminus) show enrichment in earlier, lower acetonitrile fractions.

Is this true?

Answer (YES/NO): NO